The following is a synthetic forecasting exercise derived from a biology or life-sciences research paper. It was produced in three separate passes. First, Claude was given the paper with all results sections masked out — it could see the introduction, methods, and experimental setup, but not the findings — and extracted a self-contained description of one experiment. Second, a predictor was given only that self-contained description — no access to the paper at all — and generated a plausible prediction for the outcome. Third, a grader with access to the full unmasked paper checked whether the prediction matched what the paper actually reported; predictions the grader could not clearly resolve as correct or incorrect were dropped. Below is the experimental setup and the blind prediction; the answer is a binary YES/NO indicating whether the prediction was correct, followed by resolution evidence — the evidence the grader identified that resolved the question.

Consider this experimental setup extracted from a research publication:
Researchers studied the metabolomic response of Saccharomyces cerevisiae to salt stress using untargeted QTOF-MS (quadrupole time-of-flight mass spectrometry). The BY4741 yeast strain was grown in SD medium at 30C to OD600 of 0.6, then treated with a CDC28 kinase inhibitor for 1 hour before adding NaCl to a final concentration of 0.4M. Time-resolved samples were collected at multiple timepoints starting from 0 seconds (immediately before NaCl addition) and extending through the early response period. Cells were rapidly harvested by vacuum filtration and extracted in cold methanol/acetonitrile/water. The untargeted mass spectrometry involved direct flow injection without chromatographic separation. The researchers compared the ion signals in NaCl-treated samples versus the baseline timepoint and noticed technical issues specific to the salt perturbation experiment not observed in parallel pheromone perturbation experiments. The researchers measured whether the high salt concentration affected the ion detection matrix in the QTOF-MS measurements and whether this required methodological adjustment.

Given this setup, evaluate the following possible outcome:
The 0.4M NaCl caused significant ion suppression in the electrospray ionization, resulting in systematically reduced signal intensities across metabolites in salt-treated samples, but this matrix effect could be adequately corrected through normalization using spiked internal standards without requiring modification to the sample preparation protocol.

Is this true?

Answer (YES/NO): NO